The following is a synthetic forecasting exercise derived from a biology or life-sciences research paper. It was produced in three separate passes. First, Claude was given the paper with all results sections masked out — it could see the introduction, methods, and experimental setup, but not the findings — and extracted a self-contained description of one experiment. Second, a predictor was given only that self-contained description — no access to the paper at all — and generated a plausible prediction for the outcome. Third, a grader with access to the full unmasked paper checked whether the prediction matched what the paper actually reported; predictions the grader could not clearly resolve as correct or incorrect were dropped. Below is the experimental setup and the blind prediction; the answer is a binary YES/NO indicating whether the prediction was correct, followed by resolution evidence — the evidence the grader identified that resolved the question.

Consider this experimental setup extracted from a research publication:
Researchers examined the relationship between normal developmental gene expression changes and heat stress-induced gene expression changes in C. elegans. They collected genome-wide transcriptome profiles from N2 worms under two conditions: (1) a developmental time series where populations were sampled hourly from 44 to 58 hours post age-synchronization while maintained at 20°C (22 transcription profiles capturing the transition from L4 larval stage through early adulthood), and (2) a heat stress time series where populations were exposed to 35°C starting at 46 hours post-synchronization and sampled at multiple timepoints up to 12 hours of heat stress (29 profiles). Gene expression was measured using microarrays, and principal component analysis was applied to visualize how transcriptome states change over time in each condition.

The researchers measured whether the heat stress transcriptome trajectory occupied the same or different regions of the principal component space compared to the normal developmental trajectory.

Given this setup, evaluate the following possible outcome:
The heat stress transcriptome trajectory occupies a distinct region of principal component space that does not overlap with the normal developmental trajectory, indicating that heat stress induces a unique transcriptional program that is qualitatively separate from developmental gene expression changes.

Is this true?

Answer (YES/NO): YES